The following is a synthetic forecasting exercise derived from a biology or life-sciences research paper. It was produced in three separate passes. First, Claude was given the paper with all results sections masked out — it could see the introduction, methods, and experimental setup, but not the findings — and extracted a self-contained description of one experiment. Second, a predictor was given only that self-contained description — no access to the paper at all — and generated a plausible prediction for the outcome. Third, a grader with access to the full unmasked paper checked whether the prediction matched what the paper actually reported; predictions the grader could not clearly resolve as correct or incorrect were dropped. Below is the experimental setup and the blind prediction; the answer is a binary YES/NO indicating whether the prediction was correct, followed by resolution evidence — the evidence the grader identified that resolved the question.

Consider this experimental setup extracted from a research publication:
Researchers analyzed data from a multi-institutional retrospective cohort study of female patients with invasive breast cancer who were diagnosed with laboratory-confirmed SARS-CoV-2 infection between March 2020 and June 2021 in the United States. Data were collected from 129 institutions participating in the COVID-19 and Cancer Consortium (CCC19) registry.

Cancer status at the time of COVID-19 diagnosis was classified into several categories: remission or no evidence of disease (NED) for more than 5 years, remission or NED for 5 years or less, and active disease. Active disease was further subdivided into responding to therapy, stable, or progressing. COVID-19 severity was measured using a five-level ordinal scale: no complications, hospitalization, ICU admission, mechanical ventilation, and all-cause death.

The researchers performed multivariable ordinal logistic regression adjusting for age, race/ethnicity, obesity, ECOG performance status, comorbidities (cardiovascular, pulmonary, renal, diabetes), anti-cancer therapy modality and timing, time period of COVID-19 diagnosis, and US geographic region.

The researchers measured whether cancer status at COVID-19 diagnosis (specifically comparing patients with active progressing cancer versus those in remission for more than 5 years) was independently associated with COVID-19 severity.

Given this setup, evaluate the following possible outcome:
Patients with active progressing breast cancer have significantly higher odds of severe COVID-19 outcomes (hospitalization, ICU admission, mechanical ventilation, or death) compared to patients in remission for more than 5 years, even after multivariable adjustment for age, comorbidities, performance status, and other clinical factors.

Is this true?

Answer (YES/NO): YES